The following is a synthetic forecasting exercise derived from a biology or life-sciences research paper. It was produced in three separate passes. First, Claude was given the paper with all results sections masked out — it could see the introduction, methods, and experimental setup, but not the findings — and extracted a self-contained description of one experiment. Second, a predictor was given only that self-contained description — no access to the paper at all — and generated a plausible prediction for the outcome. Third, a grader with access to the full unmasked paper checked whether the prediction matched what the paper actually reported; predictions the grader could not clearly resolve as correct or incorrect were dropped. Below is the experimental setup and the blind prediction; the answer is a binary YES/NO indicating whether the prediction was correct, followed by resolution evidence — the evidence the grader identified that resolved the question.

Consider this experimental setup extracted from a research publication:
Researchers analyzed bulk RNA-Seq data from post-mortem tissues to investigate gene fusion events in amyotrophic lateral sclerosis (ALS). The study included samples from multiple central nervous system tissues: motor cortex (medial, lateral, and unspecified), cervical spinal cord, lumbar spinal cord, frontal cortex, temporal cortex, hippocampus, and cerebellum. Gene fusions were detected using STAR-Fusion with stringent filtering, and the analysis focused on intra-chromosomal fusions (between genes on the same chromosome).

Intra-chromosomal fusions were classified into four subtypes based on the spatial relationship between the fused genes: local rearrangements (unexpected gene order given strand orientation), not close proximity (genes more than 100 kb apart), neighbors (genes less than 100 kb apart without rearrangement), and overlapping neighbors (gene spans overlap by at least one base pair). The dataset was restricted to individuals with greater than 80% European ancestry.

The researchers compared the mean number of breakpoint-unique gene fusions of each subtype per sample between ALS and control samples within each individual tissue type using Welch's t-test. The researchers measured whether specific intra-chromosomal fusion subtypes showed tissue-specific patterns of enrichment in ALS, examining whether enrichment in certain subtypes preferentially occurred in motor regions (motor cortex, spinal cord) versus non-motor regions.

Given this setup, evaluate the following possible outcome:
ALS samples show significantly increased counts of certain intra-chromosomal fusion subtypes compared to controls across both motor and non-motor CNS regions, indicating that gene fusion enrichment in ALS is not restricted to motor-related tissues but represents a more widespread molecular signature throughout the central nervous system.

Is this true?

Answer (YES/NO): YES